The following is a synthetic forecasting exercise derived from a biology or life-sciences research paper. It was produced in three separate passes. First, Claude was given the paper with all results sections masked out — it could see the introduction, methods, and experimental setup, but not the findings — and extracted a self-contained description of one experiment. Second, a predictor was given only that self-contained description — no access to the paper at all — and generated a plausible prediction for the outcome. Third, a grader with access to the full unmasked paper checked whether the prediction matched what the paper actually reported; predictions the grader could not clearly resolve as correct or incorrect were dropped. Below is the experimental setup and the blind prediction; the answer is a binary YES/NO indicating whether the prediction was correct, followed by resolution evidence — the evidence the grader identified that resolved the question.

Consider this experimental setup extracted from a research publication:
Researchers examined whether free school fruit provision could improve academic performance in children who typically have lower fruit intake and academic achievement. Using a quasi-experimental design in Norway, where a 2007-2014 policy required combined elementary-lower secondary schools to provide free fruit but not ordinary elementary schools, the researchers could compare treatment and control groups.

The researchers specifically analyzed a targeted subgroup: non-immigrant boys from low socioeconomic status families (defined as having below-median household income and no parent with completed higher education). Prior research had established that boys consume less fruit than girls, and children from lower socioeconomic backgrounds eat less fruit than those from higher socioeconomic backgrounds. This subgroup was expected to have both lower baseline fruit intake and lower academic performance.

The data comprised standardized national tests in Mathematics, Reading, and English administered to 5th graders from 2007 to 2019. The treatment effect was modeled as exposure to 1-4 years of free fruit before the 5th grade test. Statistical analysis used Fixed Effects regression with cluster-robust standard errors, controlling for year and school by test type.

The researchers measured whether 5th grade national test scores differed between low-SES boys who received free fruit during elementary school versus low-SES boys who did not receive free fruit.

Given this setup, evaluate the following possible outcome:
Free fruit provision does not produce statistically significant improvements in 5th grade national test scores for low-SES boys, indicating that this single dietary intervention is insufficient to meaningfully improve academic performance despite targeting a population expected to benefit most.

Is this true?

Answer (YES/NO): YES